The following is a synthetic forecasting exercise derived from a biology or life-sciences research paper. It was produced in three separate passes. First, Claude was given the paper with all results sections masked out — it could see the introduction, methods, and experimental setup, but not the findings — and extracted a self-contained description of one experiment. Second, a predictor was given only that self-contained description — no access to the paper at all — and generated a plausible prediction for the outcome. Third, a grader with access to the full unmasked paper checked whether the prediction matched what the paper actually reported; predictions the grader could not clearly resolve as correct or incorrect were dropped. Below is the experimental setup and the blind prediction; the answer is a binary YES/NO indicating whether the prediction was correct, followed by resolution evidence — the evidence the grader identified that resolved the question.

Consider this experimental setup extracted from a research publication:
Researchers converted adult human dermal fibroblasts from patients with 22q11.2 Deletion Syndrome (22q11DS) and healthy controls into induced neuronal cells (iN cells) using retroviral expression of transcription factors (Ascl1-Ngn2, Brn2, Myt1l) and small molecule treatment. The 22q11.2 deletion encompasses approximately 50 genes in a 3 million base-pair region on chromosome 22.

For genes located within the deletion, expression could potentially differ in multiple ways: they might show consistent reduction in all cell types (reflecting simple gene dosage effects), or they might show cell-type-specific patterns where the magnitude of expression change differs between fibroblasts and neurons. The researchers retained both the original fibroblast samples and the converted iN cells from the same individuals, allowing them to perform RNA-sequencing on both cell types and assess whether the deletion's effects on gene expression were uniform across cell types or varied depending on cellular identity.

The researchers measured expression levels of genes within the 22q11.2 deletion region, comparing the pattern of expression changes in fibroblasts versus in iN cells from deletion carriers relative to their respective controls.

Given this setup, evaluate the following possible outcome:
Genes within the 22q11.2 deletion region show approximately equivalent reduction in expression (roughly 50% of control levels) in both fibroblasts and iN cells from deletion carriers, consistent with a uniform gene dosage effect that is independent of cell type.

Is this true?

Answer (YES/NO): NO